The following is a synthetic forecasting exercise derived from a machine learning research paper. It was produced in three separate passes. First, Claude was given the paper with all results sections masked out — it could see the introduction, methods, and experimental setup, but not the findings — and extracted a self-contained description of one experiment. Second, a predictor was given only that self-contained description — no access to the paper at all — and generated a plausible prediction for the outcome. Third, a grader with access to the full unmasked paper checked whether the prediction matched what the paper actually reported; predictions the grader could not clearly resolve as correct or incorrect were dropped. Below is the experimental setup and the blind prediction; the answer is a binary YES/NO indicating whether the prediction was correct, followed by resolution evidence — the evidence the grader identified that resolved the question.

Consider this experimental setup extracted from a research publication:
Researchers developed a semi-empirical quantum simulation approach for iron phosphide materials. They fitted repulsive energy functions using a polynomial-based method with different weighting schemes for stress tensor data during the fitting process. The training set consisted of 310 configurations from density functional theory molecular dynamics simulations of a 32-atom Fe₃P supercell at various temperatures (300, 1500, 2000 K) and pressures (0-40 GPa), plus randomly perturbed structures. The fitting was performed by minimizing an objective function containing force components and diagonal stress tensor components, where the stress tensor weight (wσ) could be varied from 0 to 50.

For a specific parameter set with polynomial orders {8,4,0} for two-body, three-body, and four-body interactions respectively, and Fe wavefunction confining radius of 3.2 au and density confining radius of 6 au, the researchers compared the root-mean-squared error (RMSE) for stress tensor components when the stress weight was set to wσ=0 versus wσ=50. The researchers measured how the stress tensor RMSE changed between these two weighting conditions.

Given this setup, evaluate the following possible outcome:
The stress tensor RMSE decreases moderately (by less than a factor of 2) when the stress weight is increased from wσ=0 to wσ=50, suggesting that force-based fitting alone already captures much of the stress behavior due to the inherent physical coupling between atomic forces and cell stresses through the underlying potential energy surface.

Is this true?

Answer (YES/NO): NO